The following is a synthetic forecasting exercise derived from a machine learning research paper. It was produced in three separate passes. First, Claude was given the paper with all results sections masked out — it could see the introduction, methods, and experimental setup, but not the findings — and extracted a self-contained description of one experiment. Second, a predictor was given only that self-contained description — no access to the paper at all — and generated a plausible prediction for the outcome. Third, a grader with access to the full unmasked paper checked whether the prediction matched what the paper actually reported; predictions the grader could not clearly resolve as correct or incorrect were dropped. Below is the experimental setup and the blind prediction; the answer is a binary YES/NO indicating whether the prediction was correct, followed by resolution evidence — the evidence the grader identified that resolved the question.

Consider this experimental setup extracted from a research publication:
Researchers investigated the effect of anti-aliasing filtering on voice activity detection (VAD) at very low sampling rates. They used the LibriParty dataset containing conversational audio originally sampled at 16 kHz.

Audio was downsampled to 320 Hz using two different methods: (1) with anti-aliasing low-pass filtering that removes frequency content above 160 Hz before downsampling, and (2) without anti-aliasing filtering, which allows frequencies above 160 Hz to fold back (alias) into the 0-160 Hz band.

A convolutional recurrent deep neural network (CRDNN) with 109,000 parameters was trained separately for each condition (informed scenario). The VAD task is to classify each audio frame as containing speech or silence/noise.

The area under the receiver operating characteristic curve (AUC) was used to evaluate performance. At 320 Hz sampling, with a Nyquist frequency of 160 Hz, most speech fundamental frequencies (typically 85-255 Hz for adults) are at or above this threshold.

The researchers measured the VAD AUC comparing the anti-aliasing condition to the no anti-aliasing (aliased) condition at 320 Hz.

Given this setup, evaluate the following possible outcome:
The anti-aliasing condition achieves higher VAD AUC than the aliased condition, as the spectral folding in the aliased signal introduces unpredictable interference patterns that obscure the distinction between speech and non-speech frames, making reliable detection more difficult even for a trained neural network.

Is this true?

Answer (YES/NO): NO